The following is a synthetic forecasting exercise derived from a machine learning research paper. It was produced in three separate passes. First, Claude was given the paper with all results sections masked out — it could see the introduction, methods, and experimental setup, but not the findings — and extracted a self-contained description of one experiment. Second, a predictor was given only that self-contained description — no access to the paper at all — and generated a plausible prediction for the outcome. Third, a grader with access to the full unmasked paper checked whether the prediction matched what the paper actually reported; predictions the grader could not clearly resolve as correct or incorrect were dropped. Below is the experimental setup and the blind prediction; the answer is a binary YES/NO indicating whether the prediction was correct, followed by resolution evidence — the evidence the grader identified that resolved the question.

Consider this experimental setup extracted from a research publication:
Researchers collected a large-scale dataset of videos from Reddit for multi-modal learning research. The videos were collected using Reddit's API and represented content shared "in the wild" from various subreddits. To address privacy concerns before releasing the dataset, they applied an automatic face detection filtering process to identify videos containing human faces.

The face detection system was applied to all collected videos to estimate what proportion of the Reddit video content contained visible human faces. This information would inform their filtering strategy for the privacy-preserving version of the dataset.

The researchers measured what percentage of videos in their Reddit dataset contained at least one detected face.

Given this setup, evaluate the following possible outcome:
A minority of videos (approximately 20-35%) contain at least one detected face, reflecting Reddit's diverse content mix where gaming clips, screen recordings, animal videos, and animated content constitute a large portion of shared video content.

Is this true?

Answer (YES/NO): NO